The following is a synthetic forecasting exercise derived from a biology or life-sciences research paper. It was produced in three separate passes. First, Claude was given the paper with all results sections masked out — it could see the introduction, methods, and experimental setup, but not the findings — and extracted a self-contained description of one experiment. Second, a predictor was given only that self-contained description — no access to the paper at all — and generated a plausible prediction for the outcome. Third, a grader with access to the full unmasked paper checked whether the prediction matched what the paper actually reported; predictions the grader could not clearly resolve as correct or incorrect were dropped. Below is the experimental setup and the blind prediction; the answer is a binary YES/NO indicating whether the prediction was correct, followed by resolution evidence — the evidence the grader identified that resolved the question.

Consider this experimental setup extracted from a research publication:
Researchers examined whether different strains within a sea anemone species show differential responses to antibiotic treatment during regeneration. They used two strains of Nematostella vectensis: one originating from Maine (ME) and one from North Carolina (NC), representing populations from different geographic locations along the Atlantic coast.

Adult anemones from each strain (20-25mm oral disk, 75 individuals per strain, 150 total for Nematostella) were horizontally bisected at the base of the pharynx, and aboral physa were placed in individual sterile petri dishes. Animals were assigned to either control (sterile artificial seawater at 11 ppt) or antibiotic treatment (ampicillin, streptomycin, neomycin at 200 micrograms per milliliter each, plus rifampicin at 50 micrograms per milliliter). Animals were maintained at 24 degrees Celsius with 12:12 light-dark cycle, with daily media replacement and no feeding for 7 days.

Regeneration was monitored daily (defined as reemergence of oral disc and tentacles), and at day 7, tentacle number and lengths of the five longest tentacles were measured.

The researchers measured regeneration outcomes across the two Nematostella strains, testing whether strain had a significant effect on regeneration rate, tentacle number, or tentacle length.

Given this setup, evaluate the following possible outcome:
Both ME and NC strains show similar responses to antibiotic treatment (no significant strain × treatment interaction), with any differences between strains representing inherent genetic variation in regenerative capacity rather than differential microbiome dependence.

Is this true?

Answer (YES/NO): YES